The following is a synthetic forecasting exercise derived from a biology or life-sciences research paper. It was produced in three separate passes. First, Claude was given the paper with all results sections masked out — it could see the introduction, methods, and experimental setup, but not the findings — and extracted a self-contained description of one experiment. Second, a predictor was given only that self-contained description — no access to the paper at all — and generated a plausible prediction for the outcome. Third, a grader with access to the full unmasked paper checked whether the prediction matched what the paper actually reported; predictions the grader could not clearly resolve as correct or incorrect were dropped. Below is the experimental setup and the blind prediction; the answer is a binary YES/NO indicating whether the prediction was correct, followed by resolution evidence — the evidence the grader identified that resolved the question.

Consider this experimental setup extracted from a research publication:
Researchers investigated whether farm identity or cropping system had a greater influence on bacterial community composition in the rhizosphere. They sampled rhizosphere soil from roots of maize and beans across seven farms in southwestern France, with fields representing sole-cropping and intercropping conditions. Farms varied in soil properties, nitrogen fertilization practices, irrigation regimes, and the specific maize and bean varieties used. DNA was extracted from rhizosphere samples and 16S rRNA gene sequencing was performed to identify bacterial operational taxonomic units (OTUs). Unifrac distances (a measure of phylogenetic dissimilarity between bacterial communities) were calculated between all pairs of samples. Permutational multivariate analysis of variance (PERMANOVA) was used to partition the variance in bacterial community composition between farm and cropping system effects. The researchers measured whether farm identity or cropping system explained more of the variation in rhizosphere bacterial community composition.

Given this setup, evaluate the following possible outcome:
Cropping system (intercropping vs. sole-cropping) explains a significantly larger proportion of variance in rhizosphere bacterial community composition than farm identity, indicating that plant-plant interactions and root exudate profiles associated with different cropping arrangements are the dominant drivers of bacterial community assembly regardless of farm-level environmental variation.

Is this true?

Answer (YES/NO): NO